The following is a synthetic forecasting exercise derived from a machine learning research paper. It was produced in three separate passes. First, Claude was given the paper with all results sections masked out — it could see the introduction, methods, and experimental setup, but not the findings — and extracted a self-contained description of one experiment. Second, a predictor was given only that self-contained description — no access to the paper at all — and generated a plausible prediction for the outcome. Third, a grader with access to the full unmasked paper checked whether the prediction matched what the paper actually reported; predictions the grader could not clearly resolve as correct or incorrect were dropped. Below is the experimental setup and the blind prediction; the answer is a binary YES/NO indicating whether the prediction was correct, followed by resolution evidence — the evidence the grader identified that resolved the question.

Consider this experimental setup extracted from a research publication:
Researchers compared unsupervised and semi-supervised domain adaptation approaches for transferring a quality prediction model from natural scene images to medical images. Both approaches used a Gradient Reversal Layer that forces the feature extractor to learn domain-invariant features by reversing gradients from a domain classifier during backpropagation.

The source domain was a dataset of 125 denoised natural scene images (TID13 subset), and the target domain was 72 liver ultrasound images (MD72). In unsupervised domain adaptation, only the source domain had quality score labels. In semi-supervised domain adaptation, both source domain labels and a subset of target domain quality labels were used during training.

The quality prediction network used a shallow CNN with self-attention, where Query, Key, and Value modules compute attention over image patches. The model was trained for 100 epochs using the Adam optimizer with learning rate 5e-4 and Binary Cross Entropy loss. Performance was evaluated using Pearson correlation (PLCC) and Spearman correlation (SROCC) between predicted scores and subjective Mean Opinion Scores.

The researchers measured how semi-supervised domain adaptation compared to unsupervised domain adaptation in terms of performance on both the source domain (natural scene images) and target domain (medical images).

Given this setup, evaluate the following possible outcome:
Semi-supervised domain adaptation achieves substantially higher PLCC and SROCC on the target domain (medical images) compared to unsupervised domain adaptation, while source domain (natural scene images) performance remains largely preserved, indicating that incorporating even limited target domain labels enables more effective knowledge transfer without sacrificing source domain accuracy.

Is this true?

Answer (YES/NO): NO